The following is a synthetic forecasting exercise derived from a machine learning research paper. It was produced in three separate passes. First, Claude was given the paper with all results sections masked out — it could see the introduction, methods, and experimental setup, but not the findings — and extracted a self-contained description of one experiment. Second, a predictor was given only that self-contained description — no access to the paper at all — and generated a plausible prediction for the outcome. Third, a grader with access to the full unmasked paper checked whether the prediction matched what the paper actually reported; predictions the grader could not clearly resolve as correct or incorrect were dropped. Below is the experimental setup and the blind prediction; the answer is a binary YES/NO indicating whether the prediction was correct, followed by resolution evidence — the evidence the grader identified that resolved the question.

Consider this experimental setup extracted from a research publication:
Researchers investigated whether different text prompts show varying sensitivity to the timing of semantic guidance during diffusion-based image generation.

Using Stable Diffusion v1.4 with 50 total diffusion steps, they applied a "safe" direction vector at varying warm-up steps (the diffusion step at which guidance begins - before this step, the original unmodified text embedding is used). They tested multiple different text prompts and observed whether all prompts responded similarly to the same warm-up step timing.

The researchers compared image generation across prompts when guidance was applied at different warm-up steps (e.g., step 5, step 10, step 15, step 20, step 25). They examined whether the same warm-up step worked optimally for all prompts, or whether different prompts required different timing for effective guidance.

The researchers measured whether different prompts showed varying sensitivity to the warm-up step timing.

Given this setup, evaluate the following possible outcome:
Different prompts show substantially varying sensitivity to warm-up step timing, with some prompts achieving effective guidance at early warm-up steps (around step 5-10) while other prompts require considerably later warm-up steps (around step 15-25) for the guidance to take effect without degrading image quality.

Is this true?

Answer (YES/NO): NO